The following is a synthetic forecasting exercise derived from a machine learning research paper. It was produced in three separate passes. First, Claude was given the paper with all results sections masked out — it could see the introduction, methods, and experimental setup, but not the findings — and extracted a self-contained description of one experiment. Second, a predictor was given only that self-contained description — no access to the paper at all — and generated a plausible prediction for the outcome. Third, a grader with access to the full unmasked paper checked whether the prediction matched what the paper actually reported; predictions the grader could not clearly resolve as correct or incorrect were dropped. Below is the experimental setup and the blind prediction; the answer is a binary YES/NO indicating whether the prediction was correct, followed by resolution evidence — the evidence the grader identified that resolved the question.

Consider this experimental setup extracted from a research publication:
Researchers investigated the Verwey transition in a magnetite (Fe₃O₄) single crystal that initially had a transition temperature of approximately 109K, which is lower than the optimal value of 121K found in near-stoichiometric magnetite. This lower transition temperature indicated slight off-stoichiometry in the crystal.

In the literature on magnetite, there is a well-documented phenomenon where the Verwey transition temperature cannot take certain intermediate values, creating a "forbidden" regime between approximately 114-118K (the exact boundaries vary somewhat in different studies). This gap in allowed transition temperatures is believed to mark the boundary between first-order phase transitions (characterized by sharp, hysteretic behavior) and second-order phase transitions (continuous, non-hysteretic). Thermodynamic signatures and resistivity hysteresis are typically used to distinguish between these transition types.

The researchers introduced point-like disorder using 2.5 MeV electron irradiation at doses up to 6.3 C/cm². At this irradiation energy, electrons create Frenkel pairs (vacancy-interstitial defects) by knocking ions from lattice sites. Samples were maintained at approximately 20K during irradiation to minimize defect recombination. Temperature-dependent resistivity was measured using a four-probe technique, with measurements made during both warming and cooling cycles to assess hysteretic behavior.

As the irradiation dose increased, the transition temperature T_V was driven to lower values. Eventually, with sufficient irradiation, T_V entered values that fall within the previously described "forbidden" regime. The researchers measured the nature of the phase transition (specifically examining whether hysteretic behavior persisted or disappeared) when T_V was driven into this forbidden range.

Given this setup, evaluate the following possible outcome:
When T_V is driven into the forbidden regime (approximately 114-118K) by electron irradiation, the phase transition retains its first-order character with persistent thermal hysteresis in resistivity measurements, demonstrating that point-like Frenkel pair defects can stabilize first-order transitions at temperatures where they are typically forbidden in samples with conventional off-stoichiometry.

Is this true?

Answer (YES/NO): YES